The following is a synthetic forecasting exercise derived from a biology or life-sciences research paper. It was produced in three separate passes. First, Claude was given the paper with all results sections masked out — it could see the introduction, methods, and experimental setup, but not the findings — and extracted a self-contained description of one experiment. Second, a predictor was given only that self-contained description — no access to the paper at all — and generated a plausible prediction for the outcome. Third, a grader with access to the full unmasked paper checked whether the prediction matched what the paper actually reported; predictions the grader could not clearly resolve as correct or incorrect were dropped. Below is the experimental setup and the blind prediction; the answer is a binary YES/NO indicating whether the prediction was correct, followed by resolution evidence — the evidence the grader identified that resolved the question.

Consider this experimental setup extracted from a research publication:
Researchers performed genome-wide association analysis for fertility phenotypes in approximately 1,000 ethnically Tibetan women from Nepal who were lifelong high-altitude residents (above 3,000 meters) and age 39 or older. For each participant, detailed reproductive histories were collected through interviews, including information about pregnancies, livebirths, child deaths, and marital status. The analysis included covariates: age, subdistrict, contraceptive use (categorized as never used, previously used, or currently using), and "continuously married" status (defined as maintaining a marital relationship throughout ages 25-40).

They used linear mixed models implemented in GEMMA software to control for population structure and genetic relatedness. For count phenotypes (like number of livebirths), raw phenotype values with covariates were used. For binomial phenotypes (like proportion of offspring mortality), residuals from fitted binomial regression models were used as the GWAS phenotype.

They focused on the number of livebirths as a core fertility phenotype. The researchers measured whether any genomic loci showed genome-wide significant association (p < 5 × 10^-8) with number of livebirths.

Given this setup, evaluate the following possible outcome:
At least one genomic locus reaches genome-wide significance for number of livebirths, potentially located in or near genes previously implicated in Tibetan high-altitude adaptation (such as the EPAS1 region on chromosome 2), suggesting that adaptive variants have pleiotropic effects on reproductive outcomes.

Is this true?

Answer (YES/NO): NO